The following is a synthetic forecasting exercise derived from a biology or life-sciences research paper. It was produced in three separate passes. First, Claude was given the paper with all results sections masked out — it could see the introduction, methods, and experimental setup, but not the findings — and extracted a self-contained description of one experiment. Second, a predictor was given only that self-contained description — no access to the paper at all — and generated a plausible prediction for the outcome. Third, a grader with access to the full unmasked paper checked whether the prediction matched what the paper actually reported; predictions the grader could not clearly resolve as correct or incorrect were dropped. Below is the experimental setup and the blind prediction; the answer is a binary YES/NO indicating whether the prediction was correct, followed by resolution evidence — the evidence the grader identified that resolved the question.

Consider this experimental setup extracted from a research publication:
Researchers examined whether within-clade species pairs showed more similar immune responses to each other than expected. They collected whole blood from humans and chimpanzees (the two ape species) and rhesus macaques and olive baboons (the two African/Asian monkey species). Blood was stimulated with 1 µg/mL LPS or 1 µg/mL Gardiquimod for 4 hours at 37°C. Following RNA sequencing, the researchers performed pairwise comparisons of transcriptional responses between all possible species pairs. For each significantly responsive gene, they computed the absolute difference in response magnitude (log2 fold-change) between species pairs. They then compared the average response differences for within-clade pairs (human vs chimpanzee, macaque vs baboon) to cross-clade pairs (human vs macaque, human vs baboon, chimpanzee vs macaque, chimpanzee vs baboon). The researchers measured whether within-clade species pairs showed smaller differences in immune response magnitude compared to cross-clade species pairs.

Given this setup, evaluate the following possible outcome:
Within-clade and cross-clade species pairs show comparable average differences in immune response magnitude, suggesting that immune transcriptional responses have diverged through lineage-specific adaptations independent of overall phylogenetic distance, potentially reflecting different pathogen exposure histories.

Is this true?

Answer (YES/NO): NO